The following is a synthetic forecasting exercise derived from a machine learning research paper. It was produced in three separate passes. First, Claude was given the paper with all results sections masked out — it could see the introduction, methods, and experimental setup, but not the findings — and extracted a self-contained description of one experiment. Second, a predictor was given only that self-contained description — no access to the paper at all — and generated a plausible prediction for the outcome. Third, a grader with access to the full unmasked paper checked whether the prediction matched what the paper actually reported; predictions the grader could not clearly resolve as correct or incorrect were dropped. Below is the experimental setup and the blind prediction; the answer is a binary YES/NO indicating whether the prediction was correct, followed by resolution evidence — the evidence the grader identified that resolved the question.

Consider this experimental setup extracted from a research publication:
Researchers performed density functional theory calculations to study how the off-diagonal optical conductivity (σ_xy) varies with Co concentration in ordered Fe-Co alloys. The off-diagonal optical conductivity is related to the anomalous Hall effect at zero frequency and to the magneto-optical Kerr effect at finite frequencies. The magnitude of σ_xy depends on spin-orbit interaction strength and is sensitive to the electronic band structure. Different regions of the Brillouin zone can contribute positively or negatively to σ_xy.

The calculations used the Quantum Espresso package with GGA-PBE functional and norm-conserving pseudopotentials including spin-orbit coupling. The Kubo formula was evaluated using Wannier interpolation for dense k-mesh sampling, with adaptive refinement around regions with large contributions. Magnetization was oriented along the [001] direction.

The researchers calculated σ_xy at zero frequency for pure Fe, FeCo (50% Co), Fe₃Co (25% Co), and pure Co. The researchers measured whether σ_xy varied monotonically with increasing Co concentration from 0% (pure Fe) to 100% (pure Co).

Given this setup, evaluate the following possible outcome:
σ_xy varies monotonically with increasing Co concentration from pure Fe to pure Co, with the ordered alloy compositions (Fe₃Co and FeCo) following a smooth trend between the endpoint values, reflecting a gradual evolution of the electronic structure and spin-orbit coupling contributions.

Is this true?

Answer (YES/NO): NO